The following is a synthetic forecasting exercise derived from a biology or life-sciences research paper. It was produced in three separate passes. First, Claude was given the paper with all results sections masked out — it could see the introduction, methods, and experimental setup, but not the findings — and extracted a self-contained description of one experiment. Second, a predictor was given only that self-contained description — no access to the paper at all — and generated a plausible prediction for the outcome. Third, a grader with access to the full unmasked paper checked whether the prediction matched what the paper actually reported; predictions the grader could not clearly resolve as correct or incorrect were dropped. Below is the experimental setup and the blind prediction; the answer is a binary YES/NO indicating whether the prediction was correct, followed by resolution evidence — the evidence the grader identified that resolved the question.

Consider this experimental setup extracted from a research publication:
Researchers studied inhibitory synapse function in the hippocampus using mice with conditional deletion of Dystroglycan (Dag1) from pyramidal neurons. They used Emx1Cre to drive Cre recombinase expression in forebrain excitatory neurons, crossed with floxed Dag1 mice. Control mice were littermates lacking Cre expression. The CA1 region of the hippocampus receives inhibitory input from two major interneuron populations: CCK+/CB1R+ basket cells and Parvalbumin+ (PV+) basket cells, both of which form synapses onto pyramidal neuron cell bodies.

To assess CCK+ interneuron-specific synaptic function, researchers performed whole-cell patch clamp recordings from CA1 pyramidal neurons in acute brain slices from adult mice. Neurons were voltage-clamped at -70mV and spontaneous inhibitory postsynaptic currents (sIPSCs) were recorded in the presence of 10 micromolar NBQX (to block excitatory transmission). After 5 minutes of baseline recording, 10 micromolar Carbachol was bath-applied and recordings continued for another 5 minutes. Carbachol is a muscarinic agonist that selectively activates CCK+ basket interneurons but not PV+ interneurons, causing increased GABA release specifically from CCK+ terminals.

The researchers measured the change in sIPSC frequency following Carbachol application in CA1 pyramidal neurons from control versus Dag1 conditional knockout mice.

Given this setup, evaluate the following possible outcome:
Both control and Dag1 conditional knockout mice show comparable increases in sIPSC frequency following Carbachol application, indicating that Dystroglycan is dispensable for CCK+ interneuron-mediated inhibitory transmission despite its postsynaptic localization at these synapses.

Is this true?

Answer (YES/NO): NO